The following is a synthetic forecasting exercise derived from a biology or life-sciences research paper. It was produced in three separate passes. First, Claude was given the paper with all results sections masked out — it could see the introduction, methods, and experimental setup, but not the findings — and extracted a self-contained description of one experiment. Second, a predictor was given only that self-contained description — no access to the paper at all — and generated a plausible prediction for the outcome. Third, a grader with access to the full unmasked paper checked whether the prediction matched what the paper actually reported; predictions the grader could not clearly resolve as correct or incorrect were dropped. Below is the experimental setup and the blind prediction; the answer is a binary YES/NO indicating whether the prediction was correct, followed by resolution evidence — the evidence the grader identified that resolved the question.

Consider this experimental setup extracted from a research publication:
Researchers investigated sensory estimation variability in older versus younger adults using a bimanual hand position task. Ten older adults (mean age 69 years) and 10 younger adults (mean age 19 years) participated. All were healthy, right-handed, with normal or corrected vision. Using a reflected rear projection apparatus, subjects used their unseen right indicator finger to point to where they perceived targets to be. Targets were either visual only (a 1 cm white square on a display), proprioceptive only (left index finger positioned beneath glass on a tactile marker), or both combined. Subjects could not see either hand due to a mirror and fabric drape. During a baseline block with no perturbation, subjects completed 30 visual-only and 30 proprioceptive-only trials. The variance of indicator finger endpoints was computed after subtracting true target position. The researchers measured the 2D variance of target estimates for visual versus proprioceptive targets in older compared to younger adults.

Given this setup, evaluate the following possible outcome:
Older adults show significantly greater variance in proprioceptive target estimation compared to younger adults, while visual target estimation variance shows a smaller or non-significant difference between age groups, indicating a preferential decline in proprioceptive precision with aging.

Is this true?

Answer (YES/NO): NO